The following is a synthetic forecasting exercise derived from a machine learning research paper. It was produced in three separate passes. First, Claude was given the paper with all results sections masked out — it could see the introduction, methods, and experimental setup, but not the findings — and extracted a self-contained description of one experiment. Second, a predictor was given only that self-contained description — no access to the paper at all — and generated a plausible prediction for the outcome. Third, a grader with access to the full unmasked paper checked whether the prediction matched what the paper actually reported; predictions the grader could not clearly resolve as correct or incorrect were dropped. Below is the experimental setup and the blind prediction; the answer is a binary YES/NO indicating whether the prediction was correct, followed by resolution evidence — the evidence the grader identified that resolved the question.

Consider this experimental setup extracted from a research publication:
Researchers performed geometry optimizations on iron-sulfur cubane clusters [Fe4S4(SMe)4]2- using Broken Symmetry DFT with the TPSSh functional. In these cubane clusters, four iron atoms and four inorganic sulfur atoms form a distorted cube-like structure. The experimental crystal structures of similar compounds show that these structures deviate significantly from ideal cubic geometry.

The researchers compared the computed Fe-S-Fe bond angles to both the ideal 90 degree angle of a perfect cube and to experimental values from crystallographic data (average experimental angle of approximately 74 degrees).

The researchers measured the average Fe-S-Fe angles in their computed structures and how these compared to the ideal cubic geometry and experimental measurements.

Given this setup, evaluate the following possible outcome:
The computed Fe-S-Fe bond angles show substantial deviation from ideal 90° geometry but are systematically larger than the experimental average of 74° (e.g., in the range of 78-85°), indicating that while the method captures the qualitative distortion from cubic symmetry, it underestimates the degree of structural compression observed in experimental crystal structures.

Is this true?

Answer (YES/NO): NO